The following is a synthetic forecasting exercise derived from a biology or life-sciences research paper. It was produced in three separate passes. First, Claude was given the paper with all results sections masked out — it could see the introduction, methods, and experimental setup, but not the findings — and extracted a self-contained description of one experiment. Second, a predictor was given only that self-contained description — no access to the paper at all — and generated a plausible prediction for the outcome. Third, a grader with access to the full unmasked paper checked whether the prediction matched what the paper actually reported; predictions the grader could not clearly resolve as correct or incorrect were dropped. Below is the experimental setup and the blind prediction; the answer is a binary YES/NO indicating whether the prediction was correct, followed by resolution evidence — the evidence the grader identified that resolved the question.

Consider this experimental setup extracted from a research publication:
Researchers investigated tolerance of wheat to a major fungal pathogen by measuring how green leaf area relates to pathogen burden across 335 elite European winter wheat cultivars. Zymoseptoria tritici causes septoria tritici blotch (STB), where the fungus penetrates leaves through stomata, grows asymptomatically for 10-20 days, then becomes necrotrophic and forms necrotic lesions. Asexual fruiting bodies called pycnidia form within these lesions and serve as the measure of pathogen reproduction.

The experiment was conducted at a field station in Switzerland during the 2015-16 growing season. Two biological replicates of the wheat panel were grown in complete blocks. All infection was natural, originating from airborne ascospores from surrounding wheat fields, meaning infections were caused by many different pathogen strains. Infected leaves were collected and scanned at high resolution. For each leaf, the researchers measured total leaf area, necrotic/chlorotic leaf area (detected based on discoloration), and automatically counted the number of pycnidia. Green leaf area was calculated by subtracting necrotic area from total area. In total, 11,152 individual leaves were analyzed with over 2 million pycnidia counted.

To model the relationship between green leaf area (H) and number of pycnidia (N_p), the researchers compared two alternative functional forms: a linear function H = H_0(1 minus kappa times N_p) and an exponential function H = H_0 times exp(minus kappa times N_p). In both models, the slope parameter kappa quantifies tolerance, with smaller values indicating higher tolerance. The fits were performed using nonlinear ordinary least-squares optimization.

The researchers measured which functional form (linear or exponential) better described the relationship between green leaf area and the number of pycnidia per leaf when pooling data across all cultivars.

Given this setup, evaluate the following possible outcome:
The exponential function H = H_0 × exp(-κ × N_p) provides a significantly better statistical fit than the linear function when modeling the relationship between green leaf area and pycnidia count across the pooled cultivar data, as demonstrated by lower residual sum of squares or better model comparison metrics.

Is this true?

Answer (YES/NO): YES